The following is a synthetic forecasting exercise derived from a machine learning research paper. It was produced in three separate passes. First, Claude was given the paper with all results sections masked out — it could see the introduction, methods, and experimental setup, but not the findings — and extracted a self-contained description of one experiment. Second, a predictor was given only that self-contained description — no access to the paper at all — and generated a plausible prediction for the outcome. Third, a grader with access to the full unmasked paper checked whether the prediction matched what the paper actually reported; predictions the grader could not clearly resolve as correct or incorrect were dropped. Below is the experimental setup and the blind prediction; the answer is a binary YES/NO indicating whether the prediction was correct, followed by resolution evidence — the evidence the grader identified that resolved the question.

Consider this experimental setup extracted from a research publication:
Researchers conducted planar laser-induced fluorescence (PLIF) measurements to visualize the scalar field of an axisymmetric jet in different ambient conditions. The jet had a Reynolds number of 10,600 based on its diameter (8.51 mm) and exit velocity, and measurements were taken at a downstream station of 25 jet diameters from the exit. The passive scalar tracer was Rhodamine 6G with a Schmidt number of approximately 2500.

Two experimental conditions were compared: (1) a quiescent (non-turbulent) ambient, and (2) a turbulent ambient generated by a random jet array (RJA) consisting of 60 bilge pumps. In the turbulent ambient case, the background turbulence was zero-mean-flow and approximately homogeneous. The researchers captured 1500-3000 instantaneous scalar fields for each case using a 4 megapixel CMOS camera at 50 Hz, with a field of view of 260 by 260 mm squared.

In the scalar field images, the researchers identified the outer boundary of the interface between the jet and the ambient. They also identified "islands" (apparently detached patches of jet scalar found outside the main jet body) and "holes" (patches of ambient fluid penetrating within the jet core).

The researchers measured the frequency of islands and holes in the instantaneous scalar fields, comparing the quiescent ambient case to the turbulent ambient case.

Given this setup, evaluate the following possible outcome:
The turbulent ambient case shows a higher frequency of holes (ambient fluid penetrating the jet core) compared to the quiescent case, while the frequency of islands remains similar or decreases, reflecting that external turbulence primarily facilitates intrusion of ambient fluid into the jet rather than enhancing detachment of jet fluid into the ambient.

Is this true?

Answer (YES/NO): NO